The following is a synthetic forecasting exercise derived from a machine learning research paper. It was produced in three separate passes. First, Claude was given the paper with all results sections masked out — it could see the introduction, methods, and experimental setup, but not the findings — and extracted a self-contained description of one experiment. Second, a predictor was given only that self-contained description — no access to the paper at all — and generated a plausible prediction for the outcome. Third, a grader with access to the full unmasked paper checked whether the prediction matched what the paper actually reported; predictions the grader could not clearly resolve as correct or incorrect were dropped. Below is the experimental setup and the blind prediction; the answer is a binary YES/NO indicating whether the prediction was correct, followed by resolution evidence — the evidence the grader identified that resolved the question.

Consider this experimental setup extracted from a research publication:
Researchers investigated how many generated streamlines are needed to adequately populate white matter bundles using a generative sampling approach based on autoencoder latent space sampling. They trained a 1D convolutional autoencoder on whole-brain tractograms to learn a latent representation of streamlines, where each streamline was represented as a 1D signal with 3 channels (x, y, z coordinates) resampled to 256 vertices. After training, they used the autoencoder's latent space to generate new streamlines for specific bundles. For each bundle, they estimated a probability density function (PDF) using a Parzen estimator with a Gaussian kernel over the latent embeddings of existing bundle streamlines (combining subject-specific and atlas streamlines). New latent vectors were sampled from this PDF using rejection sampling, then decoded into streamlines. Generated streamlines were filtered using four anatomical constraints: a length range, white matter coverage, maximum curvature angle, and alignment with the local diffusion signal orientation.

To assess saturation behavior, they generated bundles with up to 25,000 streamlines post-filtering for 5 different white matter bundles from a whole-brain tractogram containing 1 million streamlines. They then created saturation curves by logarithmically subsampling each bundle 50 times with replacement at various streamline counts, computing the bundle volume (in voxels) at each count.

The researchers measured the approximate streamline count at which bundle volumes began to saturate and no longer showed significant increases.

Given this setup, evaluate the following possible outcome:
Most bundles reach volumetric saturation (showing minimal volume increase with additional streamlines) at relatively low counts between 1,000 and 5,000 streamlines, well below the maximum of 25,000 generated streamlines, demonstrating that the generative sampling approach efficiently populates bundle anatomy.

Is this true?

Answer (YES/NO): NO